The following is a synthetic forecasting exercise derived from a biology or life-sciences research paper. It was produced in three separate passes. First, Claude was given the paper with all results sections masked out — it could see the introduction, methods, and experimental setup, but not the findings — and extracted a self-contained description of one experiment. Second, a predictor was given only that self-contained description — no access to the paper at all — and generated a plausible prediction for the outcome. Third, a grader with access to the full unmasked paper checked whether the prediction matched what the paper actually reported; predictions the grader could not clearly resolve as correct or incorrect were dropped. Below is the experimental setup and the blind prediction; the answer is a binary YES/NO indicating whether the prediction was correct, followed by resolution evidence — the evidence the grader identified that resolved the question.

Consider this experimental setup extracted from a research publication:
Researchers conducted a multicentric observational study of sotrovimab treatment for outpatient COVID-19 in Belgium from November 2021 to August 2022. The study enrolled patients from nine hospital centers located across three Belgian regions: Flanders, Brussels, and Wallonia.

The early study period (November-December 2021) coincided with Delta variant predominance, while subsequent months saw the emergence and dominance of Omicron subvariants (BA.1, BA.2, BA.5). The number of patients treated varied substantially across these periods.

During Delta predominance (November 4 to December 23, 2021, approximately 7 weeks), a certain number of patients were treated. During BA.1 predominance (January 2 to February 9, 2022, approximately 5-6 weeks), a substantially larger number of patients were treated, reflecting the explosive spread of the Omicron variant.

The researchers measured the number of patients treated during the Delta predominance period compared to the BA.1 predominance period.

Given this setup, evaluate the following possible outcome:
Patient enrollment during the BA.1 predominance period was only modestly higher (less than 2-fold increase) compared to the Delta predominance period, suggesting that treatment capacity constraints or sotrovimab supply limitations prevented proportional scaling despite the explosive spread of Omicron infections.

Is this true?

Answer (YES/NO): NO